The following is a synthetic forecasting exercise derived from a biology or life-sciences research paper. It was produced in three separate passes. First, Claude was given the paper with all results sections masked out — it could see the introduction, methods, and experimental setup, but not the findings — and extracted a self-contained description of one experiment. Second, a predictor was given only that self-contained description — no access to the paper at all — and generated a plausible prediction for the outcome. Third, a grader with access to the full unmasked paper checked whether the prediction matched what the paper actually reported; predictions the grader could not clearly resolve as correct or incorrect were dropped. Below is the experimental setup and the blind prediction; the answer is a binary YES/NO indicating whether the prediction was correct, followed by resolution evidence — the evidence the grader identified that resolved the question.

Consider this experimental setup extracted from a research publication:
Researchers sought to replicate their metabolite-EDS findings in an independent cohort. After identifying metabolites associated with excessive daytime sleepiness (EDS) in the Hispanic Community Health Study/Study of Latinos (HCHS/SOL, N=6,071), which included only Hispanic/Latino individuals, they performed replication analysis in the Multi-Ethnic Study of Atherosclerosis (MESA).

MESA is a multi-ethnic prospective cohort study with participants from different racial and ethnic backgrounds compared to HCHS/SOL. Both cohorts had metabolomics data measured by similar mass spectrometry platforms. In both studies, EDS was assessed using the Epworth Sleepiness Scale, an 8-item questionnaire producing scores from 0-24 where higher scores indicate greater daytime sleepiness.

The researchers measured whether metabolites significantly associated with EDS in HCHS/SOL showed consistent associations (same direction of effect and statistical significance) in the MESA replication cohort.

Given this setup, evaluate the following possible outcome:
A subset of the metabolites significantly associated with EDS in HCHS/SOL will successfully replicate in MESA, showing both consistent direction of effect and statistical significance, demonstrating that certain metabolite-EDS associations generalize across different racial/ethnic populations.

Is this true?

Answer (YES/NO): NO